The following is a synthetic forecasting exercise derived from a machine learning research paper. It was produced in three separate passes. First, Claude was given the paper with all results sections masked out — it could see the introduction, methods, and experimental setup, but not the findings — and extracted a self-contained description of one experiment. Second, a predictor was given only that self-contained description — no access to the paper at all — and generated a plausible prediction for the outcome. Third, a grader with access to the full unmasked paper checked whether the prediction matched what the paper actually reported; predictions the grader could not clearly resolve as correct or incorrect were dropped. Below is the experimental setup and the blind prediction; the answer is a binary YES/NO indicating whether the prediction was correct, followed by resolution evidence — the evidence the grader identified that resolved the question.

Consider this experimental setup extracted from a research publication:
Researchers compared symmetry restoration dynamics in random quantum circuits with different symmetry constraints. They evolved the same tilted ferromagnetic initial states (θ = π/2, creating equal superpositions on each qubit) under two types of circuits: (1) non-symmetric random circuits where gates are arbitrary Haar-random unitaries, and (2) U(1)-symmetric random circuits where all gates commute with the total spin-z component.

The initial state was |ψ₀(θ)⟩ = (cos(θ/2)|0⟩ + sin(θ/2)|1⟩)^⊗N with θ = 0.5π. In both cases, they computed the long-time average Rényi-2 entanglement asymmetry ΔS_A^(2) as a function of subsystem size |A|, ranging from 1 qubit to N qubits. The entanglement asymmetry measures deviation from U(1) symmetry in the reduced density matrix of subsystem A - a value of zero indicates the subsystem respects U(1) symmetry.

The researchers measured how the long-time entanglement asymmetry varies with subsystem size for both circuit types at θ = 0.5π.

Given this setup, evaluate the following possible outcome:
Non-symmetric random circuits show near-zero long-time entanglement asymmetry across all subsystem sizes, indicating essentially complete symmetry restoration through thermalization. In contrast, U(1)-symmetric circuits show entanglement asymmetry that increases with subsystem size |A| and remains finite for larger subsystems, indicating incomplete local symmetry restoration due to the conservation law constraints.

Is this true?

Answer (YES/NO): NO